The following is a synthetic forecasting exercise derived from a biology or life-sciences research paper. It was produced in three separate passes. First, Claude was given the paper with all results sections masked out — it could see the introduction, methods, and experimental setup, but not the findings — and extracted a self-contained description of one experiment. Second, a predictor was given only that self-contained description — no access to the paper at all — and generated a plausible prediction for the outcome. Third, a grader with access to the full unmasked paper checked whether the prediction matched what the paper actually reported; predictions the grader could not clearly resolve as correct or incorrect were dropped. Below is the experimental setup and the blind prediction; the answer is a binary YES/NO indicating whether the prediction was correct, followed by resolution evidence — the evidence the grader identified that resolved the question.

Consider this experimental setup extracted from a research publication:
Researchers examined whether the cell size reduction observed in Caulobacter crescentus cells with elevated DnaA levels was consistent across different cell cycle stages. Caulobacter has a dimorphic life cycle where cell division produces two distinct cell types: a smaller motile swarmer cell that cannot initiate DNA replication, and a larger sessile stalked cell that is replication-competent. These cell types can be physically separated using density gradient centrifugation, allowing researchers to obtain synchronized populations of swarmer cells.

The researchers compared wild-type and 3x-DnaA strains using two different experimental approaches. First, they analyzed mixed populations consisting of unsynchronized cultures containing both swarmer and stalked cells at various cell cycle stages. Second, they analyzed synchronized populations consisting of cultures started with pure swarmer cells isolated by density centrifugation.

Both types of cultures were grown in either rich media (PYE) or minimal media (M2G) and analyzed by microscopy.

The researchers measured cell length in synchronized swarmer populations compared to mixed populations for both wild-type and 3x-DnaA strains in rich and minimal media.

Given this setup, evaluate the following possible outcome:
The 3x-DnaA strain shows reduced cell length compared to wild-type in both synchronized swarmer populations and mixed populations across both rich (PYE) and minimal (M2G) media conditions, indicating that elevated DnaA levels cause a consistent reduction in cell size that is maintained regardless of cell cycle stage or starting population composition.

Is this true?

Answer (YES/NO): NO